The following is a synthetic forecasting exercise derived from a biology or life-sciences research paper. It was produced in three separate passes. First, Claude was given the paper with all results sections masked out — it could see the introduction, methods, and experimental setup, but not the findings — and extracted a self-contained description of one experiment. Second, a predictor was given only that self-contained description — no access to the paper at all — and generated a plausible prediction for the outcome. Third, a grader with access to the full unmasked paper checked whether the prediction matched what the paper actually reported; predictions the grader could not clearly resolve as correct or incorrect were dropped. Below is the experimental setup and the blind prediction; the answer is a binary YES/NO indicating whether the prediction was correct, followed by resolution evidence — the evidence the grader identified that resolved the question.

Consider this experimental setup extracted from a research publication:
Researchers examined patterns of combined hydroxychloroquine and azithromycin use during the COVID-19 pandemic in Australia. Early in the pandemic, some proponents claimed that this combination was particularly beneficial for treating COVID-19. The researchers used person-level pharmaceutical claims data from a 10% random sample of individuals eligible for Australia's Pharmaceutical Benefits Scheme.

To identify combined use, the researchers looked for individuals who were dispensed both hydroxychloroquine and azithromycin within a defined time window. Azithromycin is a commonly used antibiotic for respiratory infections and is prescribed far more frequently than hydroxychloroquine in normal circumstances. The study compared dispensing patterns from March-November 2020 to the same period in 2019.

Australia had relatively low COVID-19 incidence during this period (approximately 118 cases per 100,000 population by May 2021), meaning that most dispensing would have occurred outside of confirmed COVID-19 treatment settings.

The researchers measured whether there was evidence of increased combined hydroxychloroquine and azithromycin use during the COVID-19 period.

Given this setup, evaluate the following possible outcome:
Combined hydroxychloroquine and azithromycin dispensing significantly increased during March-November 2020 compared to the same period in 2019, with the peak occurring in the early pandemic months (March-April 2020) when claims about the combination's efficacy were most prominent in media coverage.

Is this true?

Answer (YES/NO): NO